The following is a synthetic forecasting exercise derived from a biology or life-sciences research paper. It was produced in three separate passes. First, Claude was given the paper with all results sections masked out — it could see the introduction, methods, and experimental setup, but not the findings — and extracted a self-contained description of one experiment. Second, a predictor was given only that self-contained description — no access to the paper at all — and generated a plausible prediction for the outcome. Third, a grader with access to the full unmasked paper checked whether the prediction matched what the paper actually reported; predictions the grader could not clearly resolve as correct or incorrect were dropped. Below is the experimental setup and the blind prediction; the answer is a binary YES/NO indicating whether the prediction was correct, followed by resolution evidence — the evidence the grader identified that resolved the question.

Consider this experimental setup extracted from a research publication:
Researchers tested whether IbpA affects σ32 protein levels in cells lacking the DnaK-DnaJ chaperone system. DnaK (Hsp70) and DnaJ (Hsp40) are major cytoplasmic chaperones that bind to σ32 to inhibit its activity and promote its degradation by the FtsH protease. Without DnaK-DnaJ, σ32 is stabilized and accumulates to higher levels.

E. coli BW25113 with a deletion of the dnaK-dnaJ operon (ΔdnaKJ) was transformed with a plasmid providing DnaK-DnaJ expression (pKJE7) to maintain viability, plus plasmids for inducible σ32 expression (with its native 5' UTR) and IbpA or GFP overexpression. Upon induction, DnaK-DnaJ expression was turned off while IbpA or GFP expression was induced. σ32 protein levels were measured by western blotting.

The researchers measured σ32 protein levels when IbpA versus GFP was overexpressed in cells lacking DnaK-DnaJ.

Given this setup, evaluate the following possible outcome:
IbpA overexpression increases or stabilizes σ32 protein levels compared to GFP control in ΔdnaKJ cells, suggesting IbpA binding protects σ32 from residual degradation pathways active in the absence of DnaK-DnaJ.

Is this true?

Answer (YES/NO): NO